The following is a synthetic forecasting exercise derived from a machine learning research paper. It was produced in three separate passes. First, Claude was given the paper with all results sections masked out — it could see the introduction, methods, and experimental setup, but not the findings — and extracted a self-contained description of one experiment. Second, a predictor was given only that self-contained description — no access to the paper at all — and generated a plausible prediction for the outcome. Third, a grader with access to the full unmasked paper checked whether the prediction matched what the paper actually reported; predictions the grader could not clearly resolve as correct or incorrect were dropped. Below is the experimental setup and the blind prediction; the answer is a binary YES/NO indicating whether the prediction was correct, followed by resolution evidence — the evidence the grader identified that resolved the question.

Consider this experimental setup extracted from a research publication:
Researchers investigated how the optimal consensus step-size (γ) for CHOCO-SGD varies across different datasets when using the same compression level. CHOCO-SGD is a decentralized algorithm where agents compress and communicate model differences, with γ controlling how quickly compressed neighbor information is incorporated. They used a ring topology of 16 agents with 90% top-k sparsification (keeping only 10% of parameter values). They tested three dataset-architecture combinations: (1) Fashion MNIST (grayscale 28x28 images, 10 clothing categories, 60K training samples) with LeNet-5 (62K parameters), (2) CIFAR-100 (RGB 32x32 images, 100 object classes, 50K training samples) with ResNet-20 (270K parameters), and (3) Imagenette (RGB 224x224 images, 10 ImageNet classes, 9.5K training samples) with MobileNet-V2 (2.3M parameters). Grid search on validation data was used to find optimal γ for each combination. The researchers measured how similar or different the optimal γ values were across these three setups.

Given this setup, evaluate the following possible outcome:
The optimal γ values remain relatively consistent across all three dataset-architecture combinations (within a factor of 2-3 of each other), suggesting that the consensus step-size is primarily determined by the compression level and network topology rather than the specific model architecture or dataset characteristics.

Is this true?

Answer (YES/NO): NO